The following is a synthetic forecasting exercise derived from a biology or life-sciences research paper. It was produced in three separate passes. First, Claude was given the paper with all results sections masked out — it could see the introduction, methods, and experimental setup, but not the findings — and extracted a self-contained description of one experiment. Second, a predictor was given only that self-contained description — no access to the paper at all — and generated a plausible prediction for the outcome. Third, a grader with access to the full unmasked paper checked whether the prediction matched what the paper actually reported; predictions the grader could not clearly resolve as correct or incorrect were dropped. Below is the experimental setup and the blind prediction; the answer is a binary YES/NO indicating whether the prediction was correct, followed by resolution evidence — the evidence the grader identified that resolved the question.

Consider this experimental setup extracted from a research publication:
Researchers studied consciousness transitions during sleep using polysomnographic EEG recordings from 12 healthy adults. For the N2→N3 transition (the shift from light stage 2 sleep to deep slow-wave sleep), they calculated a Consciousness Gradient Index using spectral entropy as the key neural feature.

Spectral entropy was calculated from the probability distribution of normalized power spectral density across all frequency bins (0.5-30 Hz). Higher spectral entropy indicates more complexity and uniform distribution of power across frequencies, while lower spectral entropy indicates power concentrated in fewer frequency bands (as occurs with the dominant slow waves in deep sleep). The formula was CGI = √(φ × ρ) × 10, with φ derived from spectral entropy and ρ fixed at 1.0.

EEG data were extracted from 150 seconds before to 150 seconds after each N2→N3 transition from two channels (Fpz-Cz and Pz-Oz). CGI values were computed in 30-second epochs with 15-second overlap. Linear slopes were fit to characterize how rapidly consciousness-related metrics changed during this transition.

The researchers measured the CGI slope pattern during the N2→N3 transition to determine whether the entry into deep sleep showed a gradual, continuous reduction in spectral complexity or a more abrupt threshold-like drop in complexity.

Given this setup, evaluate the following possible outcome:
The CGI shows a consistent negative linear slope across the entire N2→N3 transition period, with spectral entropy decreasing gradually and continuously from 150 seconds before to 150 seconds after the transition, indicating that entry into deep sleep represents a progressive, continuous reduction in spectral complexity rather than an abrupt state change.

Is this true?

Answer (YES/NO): YES